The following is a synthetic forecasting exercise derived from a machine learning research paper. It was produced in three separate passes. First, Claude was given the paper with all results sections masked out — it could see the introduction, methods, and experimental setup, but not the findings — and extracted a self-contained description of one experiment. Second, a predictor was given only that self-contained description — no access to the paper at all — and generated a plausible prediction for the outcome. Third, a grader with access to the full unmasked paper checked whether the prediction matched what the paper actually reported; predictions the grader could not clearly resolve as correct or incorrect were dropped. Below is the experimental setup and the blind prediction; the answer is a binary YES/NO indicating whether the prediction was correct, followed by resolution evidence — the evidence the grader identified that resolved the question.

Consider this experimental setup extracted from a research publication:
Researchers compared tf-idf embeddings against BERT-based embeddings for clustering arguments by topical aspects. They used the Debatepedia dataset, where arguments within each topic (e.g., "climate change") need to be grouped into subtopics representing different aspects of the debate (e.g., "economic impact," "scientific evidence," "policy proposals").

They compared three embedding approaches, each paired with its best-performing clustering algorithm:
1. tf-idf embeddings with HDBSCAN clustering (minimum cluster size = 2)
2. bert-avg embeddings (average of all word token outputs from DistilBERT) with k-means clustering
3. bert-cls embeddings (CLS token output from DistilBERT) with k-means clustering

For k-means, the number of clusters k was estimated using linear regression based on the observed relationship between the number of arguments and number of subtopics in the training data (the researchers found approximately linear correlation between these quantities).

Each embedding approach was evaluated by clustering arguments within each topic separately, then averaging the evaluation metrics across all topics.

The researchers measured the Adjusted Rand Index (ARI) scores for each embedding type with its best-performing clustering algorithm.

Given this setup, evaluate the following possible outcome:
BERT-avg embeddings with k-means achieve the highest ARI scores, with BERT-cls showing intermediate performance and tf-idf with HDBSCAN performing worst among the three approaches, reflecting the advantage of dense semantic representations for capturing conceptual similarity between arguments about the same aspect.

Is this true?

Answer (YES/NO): NO